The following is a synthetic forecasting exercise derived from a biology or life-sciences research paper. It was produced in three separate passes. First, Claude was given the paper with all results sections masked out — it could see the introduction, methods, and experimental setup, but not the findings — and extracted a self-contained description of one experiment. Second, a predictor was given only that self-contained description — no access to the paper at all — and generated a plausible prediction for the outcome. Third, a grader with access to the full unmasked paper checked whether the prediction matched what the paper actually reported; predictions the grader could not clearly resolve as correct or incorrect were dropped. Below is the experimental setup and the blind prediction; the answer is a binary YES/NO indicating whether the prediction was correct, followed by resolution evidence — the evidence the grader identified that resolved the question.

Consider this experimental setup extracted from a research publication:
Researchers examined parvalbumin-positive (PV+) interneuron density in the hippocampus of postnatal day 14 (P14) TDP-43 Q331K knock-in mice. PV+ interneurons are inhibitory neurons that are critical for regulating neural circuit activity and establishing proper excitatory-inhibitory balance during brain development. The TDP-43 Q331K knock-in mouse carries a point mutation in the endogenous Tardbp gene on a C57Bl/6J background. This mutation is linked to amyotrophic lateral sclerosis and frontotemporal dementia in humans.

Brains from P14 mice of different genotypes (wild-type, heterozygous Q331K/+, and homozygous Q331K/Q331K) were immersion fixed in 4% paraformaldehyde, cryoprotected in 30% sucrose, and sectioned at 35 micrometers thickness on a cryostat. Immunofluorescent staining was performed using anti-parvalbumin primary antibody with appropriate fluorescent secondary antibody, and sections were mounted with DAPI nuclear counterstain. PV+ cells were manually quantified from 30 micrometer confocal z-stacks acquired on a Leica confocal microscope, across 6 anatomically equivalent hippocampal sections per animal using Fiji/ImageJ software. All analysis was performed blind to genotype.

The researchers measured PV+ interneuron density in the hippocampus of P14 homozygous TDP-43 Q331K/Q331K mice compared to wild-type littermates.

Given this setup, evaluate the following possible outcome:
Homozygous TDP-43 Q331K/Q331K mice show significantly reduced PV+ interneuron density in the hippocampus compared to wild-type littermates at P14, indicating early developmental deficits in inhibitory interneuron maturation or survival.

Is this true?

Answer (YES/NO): YES